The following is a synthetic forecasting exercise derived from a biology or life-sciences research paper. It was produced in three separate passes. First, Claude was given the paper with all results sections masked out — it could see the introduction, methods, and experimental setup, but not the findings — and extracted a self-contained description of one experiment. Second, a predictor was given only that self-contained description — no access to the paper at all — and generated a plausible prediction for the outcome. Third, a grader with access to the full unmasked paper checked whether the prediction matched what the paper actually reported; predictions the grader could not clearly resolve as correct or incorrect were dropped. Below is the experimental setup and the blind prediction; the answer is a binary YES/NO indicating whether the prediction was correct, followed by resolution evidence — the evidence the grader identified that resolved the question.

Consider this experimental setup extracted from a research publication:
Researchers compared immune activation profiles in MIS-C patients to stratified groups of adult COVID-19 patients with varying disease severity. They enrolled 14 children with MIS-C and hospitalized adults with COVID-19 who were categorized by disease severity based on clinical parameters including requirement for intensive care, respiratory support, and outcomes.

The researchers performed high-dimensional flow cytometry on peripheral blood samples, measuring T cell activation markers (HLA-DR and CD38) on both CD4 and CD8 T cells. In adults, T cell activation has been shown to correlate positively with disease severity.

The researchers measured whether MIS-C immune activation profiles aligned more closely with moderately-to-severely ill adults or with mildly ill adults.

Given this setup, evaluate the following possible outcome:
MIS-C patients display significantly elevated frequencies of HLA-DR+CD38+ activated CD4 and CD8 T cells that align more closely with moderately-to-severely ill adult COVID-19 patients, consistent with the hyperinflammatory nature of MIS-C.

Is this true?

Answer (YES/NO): YES